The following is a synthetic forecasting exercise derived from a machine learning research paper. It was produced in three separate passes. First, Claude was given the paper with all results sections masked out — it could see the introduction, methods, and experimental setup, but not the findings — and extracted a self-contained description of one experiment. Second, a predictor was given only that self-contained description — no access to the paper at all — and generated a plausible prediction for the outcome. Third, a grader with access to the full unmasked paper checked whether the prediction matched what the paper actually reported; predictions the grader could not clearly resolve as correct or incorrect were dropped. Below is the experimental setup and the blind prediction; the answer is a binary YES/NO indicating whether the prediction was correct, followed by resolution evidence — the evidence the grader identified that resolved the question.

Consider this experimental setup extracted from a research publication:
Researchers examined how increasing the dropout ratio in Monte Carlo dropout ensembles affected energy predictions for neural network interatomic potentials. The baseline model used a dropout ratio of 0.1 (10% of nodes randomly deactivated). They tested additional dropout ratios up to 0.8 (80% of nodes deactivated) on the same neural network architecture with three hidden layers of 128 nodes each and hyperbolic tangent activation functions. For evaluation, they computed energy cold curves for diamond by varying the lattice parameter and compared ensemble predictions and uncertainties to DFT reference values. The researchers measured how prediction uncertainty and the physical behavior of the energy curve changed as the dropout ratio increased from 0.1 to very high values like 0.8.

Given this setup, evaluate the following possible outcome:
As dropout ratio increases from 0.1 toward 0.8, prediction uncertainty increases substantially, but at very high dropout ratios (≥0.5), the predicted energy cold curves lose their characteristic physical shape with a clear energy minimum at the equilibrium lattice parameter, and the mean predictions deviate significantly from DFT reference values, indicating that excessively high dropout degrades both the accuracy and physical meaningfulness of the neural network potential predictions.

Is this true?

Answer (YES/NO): NO